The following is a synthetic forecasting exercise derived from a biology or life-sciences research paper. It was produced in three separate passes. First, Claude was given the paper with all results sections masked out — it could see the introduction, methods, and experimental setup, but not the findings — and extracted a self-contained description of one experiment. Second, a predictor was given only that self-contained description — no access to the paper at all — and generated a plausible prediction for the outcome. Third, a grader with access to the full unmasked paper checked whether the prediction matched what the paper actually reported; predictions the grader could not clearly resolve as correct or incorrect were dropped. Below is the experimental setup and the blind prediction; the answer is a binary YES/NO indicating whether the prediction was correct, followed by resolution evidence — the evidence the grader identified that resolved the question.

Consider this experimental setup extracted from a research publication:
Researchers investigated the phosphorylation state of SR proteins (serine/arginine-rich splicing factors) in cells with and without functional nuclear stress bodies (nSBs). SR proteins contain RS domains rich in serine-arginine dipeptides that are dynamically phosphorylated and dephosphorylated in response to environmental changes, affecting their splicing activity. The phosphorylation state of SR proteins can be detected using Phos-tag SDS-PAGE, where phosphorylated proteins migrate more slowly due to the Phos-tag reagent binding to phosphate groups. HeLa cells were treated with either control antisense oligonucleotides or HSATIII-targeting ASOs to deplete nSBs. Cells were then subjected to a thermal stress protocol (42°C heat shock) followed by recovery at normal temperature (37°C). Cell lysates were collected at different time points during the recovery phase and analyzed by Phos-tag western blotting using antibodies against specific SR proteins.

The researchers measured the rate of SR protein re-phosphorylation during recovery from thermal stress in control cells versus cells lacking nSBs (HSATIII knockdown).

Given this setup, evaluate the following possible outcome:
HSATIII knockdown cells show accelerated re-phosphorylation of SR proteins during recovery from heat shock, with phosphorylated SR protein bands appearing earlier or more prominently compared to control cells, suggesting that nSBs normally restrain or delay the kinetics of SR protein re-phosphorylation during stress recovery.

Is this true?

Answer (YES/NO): NO